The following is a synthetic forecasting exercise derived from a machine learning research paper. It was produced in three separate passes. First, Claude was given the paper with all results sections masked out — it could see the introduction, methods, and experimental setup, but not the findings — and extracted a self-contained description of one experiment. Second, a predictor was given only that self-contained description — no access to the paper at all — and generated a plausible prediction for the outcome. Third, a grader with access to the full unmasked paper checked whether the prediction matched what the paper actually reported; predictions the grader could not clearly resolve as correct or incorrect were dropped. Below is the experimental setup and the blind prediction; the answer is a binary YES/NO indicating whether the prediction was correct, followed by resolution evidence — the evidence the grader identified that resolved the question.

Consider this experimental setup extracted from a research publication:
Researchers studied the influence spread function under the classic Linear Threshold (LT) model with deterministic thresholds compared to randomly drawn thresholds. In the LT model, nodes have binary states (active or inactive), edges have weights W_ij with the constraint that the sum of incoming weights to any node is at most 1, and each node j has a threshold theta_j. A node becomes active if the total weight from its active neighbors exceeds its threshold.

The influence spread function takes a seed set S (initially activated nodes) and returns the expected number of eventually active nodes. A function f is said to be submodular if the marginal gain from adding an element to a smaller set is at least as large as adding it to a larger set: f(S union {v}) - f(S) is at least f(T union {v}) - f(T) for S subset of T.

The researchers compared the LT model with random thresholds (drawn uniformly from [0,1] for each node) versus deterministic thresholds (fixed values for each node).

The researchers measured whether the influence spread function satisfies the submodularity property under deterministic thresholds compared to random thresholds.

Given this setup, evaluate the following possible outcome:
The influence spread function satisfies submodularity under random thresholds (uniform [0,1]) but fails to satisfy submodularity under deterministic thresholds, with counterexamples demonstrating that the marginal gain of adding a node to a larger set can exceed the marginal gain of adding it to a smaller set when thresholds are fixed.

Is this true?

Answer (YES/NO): YES